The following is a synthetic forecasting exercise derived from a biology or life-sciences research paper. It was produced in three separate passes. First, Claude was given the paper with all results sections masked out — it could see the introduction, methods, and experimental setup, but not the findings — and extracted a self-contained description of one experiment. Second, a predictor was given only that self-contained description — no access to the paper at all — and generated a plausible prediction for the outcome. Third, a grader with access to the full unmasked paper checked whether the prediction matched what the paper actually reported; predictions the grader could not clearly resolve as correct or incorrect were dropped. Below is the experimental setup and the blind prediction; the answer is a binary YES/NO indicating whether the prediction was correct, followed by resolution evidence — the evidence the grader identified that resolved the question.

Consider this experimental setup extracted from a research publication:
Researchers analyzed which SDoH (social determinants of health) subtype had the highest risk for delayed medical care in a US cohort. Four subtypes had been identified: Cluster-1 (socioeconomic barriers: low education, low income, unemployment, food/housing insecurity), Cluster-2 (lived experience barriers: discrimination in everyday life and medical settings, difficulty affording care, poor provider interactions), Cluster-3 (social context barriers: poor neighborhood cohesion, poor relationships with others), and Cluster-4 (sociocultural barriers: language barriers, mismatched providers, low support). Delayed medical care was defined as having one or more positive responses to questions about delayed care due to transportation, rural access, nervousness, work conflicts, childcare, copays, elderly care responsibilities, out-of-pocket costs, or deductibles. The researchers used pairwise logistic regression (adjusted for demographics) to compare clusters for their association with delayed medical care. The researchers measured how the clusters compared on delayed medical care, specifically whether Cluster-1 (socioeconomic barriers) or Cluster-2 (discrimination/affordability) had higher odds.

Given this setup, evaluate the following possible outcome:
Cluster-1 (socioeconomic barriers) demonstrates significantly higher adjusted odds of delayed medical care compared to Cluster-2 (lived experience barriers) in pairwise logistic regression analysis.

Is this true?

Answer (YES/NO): NO